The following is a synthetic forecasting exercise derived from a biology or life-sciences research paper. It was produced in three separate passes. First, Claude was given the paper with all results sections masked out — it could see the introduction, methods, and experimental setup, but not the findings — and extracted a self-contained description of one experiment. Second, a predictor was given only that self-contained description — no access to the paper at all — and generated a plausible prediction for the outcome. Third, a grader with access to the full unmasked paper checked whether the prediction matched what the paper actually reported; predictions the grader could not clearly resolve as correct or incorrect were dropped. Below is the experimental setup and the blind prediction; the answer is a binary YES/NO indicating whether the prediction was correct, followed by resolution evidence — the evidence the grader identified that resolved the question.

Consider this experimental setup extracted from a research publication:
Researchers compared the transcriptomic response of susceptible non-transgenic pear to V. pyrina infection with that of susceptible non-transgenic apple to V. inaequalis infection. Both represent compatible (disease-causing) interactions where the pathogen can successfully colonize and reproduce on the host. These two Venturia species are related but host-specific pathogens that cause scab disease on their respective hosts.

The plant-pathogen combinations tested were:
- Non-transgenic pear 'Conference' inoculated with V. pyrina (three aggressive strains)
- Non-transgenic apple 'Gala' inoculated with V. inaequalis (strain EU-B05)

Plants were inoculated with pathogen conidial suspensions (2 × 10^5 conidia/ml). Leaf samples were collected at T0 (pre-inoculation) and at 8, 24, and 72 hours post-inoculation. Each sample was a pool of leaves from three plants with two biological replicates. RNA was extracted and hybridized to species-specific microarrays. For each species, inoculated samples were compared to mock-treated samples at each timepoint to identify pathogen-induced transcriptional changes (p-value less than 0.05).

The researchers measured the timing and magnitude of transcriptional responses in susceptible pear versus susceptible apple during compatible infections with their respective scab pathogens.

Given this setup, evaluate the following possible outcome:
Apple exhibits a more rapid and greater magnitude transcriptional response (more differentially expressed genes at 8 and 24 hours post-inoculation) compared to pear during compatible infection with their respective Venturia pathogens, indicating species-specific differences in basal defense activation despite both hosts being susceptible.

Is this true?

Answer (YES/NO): NO